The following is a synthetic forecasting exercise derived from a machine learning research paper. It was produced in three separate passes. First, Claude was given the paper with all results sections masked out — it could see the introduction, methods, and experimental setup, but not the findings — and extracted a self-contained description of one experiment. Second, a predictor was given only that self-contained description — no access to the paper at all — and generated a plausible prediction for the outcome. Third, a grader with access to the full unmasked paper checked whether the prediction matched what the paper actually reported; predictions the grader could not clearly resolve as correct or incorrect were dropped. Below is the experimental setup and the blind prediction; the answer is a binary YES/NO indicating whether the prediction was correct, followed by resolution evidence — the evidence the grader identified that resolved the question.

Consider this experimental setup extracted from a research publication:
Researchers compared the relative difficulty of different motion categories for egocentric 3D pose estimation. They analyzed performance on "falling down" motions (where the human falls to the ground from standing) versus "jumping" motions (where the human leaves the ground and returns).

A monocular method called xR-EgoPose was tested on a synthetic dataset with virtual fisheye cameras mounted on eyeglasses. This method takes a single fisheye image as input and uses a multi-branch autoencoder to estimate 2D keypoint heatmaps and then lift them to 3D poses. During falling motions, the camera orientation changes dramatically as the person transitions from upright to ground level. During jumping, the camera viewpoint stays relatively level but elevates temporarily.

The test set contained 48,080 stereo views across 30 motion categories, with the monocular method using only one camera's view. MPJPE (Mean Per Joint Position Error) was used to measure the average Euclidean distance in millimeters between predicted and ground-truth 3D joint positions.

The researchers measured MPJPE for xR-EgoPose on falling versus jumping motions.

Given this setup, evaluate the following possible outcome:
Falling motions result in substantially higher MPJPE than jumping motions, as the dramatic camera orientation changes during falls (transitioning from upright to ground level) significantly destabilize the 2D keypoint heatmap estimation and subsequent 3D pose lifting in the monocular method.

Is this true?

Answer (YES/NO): YES